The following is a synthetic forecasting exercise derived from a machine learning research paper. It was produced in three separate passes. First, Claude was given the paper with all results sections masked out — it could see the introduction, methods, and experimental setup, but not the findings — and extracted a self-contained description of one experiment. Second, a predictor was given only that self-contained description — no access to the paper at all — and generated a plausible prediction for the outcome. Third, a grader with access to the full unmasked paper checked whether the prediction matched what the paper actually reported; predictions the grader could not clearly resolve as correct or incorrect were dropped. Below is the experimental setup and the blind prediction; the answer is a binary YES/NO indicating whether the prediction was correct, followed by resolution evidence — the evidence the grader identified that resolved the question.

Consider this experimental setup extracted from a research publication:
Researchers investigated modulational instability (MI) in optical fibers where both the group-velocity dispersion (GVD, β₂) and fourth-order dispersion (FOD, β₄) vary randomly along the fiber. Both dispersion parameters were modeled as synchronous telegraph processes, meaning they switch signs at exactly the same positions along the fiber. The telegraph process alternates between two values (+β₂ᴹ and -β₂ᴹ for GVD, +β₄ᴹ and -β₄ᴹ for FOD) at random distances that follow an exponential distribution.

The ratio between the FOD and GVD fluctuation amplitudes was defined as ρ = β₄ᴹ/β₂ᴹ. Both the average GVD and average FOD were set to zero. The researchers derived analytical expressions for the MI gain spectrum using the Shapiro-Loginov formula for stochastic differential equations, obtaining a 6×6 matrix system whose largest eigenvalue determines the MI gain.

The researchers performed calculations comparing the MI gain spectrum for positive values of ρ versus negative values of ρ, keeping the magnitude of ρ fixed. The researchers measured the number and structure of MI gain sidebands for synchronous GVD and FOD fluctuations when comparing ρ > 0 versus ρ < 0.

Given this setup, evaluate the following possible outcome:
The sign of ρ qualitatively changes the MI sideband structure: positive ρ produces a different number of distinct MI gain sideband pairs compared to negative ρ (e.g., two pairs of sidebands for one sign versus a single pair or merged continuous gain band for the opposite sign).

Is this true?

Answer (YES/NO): YES